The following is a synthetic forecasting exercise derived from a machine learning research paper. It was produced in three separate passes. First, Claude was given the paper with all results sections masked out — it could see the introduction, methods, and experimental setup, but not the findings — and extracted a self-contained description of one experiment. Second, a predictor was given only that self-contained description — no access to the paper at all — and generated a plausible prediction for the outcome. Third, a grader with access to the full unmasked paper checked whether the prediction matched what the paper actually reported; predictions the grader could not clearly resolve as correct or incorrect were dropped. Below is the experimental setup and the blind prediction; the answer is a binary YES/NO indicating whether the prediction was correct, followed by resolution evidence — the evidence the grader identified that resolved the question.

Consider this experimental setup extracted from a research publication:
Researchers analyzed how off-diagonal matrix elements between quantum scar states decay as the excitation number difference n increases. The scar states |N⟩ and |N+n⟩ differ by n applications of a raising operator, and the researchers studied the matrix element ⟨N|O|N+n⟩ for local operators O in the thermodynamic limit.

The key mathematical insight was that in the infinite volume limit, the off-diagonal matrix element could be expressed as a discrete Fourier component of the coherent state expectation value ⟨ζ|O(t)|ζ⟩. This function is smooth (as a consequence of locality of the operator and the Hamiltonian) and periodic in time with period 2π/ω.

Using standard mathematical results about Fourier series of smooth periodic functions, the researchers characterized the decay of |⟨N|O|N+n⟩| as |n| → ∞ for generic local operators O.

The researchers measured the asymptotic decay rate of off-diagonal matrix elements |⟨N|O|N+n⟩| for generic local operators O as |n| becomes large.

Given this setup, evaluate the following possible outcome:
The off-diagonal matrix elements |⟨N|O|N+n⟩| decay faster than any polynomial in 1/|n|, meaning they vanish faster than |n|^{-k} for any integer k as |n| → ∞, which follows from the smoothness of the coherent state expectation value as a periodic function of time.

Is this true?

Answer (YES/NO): YES